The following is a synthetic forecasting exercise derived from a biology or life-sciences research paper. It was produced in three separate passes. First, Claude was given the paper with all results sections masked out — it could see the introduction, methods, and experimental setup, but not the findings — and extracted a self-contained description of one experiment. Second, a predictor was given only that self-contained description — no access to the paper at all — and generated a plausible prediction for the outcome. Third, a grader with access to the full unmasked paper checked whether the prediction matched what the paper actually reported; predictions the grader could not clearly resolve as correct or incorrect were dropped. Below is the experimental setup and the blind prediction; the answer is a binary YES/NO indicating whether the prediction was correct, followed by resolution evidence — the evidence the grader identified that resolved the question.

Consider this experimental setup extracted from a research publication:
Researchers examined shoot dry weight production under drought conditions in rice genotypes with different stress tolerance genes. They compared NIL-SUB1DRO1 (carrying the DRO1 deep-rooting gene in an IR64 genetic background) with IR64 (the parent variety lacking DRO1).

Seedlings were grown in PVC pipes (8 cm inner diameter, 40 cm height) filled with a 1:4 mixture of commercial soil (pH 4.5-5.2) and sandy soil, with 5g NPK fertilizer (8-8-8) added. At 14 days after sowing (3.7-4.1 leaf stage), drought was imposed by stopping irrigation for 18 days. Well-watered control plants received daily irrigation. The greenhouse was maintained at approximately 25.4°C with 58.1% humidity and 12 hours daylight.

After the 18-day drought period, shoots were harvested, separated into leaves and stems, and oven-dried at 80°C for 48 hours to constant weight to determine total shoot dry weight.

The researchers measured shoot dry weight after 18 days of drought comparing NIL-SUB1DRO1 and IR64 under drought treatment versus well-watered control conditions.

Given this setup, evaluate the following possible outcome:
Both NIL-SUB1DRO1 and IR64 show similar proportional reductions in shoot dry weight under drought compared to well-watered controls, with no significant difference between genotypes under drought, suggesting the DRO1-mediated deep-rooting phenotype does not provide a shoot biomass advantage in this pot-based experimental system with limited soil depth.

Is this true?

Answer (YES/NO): NO